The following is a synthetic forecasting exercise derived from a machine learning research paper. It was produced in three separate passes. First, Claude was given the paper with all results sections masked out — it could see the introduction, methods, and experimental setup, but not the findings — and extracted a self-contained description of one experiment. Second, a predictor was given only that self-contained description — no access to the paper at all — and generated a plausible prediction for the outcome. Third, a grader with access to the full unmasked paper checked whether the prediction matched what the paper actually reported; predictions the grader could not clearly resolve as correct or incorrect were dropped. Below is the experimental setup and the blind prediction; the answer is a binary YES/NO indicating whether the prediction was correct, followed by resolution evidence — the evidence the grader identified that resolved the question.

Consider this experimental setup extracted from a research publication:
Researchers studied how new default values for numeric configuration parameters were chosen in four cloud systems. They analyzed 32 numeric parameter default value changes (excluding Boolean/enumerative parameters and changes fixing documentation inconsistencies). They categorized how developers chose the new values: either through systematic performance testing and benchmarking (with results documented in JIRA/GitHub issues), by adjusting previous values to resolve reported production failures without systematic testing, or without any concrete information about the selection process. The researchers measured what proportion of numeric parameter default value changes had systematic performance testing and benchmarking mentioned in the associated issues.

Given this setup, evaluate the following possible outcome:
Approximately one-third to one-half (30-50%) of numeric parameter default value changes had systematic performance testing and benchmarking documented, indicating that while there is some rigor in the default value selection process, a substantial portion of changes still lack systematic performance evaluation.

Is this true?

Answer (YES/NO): NO